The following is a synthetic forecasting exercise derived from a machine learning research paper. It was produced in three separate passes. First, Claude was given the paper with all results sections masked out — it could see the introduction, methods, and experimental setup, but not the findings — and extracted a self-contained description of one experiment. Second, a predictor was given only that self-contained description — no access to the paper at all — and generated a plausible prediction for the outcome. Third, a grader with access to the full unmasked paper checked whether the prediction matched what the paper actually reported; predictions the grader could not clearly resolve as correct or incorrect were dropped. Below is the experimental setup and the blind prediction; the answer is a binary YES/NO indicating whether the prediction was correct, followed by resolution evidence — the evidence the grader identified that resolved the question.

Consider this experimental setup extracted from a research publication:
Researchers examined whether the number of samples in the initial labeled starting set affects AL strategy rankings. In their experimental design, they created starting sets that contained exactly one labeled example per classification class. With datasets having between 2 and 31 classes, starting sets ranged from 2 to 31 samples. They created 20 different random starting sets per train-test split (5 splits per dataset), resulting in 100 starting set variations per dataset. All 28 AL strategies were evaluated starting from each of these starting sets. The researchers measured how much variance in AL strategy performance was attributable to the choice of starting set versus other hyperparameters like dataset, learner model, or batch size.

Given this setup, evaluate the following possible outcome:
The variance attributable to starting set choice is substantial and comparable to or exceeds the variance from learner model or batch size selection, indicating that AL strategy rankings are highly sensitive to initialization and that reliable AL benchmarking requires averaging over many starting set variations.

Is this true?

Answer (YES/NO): NO